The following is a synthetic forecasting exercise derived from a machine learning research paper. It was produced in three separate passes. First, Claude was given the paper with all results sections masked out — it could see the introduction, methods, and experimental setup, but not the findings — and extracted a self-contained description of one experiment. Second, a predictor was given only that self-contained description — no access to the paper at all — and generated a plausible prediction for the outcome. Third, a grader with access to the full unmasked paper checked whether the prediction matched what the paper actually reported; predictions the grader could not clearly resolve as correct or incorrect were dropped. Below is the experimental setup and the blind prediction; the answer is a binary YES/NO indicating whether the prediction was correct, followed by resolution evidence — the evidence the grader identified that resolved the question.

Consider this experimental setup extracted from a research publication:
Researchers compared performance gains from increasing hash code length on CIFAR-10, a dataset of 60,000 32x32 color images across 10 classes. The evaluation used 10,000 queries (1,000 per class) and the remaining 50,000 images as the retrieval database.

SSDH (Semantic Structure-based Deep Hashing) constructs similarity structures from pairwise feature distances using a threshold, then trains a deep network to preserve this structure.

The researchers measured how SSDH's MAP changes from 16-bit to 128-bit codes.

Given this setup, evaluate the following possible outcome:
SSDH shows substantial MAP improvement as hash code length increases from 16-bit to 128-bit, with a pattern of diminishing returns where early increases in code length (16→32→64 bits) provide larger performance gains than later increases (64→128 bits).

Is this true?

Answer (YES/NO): NO